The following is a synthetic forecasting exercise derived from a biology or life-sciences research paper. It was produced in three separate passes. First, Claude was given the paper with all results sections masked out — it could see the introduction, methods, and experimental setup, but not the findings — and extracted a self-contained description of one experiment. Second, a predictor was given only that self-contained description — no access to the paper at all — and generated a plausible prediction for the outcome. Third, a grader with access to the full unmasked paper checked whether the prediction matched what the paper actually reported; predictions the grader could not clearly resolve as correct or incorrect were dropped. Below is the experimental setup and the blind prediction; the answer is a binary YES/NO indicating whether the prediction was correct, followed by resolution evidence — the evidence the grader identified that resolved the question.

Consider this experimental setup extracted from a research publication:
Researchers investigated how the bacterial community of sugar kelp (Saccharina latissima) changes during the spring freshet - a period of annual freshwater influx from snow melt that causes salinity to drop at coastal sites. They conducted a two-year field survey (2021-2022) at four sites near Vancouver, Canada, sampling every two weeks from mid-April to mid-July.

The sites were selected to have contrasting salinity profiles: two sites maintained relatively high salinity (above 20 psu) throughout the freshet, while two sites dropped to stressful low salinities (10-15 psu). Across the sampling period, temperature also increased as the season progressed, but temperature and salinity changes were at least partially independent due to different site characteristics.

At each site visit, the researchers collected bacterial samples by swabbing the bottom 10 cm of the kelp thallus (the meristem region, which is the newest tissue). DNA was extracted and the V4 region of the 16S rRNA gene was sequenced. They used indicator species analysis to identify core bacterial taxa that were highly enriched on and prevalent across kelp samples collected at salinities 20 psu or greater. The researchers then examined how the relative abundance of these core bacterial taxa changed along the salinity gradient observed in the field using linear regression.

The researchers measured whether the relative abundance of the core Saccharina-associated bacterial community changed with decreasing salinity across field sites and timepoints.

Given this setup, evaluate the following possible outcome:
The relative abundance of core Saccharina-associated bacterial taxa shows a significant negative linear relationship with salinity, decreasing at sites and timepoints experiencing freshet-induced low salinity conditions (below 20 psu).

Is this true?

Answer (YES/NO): NO